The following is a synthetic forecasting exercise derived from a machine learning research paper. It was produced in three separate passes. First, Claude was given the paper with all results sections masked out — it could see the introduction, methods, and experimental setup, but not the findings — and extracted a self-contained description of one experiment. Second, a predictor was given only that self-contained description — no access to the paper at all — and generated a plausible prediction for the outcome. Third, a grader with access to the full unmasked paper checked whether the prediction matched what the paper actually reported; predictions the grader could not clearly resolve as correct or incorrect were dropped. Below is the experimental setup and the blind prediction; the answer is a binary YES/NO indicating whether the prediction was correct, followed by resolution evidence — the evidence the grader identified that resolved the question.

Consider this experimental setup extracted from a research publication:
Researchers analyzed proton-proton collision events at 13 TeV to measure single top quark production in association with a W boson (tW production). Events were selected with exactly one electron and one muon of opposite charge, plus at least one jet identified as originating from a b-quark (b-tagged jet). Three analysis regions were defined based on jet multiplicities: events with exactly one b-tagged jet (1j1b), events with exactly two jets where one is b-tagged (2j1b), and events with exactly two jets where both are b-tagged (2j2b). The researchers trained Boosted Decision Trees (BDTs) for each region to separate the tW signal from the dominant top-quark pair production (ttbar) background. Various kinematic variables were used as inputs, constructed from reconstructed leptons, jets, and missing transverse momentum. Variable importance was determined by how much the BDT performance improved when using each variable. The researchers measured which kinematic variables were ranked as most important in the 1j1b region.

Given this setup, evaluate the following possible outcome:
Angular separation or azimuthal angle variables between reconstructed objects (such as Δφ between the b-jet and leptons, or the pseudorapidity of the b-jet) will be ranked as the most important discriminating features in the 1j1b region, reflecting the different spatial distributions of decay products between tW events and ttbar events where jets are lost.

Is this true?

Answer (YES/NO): NO